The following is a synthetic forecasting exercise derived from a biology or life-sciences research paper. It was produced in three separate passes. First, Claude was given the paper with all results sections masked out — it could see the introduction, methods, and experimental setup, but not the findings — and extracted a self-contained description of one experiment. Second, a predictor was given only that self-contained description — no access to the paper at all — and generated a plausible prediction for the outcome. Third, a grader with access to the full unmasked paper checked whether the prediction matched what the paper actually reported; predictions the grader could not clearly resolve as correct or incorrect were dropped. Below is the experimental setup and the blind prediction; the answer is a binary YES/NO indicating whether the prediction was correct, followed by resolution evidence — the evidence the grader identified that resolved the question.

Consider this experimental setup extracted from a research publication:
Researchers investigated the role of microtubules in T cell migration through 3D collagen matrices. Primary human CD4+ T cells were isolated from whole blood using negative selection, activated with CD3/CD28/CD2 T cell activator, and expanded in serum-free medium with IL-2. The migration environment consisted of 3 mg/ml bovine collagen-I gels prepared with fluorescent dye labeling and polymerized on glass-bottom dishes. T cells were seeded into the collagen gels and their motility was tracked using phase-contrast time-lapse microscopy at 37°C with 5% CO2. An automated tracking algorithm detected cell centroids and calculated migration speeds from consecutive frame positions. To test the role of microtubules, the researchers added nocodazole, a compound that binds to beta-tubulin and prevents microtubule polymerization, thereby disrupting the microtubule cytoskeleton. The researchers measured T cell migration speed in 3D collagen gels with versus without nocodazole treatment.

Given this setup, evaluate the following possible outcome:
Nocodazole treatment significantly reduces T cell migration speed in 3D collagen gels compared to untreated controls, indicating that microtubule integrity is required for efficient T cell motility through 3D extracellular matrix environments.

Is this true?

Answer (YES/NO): NO